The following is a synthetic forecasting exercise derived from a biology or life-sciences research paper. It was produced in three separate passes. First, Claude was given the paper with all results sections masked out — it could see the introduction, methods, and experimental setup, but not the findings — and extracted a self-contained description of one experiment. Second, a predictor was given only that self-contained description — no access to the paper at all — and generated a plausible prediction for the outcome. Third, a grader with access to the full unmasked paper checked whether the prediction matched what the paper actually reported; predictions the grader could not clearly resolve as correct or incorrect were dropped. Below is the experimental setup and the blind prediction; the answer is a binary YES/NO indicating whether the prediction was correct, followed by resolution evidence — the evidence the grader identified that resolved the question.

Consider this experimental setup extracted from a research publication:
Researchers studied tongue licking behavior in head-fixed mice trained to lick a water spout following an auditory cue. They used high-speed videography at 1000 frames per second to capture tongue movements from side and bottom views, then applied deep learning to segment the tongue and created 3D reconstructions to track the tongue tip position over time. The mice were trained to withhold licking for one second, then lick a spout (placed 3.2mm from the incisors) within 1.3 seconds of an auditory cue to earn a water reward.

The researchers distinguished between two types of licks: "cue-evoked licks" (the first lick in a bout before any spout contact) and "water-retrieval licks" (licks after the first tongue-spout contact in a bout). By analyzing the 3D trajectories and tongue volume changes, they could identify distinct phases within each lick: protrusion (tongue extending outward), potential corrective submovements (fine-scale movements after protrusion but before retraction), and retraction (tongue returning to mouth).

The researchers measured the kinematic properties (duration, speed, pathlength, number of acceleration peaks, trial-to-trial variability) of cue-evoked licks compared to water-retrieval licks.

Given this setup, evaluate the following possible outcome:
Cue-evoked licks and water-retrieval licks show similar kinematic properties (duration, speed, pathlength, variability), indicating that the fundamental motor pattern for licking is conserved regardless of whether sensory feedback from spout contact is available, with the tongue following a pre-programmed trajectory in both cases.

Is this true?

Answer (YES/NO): NO